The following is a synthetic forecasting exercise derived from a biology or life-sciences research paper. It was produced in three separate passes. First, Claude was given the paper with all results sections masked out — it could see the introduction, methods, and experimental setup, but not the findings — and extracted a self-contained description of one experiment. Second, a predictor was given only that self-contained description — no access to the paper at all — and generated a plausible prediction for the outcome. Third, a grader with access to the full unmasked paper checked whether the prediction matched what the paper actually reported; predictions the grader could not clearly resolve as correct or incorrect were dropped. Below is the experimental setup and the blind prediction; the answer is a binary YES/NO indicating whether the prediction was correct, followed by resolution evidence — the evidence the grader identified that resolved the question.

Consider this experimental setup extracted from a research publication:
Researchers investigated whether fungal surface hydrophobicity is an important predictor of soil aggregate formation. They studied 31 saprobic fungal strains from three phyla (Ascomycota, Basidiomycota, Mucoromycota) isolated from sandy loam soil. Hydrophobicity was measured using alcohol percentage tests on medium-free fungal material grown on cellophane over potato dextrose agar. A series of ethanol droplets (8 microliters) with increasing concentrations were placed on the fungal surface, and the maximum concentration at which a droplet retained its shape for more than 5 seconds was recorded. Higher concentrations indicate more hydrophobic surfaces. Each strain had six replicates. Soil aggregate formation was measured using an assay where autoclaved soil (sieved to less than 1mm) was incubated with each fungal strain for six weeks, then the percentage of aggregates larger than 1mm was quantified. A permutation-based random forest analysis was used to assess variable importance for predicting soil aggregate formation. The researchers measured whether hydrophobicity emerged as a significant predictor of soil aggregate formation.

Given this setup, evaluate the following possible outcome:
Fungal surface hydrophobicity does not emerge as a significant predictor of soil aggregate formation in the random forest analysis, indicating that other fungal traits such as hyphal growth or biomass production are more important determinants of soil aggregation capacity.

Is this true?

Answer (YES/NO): YES